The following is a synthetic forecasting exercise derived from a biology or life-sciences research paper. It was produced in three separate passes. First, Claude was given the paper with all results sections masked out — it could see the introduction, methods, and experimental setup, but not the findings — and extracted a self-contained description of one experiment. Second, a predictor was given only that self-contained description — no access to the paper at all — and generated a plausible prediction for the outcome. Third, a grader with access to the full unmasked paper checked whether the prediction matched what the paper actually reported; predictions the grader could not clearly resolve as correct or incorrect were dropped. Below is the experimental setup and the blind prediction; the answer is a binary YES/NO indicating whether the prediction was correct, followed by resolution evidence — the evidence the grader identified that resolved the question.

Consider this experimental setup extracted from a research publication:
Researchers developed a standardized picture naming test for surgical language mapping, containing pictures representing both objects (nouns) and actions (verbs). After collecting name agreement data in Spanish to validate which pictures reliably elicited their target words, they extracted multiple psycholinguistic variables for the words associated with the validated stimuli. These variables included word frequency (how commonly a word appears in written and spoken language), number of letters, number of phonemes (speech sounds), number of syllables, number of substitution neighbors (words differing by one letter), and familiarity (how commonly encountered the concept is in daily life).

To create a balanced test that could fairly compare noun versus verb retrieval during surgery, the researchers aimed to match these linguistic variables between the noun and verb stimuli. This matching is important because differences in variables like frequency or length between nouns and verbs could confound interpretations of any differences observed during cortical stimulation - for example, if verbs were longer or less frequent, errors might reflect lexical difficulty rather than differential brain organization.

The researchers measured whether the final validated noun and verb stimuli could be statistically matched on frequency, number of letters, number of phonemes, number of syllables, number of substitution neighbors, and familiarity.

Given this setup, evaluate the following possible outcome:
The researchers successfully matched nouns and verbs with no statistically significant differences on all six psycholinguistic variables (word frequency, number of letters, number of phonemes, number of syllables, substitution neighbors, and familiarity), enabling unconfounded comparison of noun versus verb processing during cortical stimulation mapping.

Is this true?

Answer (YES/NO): YES